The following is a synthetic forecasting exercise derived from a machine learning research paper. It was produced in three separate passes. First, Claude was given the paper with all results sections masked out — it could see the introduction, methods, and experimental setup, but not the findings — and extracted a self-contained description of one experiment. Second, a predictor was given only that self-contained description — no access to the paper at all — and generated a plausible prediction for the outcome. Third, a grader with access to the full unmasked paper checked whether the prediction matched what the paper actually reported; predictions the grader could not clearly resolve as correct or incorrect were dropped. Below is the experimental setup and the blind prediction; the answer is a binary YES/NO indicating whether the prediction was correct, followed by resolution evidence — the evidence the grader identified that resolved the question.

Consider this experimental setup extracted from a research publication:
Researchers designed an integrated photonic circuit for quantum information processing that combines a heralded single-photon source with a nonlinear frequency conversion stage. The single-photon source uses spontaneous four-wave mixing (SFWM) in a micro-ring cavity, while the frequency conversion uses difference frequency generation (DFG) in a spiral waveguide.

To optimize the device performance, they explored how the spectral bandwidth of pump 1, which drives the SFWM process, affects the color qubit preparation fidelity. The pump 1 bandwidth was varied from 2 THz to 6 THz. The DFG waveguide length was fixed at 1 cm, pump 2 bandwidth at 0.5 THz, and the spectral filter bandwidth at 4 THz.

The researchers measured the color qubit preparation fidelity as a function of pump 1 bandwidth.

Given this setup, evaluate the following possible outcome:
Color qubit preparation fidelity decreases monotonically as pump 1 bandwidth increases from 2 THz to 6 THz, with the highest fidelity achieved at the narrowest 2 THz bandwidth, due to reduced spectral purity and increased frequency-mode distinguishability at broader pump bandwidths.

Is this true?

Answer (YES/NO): NO